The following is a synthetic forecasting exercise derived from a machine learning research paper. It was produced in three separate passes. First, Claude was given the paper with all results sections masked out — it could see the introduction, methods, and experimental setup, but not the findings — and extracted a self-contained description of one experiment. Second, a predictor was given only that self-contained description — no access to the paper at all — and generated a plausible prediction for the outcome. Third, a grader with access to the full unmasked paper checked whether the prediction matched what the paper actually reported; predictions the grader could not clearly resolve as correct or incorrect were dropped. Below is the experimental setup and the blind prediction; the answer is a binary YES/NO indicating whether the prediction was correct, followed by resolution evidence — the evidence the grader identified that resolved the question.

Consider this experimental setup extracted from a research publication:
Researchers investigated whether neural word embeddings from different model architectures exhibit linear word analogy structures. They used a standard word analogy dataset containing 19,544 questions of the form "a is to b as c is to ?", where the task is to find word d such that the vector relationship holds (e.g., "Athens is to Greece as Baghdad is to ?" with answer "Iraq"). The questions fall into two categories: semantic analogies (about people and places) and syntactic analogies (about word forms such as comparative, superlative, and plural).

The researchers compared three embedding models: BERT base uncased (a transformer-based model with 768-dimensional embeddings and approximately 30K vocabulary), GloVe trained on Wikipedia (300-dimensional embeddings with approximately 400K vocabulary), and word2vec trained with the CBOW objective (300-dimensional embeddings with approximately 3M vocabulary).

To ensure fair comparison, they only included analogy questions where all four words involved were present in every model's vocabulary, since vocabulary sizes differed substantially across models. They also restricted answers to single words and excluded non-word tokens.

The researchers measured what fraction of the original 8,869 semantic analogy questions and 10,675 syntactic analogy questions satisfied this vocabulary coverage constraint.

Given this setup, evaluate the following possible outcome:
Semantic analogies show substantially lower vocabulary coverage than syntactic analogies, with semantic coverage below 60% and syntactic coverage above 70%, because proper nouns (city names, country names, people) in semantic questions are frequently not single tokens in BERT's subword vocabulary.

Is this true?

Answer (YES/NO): NO